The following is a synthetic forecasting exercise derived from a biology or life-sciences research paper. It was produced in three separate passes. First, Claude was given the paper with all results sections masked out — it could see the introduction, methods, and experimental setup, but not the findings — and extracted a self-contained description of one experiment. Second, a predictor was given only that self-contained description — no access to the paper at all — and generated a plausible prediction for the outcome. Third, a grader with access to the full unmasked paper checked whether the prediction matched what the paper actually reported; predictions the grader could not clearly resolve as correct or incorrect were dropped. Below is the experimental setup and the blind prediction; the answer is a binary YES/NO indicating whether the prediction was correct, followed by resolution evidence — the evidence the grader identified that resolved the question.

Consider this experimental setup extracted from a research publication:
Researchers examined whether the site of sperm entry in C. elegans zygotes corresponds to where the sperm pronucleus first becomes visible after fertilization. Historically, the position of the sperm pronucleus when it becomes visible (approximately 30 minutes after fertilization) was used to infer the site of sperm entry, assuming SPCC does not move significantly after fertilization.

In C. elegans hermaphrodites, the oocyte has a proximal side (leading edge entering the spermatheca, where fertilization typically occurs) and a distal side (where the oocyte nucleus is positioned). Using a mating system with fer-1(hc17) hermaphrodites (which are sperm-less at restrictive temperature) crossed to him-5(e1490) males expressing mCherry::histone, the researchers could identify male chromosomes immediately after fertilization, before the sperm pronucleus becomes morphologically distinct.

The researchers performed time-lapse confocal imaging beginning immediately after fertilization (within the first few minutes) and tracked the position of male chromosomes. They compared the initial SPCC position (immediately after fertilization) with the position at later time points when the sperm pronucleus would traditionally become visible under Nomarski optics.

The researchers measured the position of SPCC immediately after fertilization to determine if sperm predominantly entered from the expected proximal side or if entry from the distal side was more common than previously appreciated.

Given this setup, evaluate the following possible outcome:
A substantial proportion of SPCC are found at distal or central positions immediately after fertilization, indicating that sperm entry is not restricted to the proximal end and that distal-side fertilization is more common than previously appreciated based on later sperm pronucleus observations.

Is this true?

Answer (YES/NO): NO